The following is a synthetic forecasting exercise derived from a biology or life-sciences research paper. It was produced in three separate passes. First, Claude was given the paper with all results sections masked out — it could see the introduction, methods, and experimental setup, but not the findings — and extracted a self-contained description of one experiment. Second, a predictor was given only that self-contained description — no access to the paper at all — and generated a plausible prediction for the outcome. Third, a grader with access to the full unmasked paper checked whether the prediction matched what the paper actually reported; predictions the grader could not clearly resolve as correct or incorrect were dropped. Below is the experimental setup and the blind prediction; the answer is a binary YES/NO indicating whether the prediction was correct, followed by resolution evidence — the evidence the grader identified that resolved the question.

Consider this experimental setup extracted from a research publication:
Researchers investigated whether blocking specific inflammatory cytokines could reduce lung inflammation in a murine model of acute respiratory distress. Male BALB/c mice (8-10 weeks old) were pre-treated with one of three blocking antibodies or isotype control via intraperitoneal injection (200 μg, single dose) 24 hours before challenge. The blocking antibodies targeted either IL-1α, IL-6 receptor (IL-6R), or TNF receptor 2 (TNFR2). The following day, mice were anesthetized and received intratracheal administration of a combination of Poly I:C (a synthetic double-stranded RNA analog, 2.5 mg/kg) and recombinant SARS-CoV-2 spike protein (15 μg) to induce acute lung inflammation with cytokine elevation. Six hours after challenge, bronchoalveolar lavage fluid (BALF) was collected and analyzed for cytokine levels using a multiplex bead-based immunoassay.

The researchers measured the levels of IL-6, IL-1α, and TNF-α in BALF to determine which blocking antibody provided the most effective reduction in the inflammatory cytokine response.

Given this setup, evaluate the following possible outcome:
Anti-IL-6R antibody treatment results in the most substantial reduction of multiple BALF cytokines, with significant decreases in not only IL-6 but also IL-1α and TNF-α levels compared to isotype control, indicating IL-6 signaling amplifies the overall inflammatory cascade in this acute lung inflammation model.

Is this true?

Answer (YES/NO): NO